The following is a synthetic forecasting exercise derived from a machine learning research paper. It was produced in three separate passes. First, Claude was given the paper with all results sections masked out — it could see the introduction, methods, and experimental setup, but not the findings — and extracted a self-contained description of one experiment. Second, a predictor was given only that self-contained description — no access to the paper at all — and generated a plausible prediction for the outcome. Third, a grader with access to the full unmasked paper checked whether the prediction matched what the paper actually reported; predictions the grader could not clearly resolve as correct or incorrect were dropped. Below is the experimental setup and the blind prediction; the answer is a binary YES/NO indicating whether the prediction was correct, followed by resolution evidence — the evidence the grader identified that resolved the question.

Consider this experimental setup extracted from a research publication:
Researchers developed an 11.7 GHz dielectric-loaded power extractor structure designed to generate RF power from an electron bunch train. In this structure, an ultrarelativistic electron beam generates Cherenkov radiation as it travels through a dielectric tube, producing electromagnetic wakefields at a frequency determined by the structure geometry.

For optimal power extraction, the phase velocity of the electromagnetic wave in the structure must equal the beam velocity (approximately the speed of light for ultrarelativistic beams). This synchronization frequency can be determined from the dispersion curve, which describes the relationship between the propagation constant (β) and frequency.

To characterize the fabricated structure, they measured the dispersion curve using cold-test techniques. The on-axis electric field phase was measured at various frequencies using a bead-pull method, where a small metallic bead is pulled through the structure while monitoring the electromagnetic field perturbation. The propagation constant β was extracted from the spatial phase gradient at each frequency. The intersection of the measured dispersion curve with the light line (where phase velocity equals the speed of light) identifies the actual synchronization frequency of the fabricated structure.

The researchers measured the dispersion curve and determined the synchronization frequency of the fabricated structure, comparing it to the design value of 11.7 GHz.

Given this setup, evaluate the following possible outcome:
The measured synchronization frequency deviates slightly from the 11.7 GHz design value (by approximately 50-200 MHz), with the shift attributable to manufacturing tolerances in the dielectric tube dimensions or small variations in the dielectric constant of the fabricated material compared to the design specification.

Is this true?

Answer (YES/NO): NO